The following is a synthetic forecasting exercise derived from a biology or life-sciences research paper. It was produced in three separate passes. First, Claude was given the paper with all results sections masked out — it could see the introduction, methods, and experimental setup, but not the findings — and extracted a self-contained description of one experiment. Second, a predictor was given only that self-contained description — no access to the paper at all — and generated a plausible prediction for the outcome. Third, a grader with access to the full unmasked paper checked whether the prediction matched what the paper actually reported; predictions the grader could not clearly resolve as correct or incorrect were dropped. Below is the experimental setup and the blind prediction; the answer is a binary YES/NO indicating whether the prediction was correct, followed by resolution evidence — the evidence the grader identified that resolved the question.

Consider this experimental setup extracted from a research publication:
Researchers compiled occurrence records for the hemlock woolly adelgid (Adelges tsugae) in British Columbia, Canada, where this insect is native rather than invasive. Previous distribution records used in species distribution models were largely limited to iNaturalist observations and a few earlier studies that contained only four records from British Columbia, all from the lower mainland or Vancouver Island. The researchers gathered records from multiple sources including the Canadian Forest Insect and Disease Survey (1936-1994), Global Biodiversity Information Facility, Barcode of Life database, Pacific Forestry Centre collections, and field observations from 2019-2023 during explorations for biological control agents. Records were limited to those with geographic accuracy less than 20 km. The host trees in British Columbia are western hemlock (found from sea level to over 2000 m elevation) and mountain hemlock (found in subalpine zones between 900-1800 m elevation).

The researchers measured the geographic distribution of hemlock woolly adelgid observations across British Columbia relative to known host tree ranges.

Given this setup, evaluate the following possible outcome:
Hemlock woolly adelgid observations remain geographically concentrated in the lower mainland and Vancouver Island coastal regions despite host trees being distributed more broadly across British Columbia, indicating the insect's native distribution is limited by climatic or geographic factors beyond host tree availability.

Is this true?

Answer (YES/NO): NO